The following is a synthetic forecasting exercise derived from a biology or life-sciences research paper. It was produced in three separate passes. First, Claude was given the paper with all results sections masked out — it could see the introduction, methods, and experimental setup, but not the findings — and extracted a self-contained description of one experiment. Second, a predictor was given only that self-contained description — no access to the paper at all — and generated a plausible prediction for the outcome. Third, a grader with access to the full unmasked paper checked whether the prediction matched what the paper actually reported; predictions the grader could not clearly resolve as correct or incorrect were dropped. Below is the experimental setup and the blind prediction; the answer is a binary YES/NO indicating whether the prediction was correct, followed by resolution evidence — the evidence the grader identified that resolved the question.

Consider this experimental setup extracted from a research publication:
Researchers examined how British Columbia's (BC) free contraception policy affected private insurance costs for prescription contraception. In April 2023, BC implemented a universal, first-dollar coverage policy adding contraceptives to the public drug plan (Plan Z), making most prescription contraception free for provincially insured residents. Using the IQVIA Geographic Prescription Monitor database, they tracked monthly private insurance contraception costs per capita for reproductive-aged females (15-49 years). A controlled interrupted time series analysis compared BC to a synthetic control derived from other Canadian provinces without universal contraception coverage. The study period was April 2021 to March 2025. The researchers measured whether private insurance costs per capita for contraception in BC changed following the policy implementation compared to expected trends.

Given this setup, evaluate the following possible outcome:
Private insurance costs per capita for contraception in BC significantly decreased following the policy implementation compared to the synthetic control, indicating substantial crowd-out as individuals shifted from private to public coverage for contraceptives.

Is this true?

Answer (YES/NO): YES